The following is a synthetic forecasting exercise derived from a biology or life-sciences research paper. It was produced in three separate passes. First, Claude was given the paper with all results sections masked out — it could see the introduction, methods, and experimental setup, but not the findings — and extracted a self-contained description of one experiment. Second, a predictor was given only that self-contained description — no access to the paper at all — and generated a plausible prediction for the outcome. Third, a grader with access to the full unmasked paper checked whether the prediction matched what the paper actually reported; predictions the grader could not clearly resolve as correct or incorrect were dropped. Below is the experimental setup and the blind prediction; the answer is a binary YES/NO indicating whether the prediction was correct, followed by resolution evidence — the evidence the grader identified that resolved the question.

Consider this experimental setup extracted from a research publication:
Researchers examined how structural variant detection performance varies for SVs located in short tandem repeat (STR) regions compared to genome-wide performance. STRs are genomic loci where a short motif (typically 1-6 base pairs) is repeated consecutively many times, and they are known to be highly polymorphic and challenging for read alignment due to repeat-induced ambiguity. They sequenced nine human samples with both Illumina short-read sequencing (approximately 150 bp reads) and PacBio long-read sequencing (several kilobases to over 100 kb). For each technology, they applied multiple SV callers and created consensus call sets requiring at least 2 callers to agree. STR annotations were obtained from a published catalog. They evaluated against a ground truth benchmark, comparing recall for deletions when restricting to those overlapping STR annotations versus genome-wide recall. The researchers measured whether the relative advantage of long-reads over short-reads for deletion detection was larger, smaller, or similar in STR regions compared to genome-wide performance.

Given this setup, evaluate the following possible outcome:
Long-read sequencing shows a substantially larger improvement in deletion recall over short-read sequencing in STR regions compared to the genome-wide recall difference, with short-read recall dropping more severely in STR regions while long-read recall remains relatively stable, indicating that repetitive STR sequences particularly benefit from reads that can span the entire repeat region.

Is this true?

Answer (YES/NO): NO